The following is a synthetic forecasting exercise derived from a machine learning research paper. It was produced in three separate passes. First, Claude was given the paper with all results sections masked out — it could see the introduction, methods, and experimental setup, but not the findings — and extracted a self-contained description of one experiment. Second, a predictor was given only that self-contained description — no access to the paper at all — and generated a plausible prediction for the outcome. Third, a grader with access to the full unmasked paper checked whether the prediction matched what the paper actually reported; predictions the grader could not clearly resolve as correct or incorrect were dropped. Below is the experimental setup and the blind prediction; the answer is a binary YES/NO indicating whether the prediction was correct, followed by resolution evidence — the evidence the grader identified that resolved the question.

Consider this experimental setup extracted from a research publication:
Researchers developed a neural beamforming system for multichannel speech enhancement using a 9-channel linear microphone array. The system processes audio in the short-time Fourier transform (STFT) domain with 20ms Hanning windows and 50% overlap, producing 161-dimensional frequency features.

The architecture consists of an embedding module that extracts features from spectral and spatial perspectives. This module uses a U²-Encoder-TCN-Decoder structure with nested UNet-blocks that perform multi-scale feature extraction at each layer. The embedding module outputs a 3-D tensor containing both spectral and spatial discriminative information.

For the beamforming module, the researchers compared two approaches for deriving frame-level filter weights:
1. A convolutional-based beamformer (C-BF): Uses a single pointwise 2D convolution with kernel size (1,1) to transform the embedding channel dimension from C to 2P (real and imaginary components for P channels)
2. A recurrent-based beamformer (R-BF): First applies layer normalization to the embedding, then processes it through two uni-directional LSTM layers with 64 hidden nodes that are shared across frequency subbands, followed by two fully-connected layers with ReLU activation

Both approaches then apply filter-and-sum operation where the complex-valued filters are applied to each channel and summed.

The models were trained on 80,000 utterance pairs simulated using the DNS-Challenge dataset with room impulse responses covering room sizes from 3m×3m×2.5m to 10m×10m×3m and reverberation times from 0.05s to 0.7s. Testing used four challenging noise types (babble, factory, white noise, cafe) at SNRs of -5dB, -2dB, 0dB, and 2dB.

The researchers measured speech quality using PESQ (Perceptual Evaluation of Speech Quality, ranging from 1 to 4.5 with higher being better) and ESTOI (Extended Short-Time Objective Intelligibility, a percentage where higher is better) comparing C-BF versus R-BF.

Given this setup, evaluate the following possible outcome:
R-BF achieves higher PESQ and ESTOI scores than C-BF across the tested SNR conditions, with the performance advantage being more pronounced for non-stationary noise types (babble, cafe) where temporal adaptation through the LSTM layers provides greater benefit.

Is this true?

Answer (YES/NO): NO